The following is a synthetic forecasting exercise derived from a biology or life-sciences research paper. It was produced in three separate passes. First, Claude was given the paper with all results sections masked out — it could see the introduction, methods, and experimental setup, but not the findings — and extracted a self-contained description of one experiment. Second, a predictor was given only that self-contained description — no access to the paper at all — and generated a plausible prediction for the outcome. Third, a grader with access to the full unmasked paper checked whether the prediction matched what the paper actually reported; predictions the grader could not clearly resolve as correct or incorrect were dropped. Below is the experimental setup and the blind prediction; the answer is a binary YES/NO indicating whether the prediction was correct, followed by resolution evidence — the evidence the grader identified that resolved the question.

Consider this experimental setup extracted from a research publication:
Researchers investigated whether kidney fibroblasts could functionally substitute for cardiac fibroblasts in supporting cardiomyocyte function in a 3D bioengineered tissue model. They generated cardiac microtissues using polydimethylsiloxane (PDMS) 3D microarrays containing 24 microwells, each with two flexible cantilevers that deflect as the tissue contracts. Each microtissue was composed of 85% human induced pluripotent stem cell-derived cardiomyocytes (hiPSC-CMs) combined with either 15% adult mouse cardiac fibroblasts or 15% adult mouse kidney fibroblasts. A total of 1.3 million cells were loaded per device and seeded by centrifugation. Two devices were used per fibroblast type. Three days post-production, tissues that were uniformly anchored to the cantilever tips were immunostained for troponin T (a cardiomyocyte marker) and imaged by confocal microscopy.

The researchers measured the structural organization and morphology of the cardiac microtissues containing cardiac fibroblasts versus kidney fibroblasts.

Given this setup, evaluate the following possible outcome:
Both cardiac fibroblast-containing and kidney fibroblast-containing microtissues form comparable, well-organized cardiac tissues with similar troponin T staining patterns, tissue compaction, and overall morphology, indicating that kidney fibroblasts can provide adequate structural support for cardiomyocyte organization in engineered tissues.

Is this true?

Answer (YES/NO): NO